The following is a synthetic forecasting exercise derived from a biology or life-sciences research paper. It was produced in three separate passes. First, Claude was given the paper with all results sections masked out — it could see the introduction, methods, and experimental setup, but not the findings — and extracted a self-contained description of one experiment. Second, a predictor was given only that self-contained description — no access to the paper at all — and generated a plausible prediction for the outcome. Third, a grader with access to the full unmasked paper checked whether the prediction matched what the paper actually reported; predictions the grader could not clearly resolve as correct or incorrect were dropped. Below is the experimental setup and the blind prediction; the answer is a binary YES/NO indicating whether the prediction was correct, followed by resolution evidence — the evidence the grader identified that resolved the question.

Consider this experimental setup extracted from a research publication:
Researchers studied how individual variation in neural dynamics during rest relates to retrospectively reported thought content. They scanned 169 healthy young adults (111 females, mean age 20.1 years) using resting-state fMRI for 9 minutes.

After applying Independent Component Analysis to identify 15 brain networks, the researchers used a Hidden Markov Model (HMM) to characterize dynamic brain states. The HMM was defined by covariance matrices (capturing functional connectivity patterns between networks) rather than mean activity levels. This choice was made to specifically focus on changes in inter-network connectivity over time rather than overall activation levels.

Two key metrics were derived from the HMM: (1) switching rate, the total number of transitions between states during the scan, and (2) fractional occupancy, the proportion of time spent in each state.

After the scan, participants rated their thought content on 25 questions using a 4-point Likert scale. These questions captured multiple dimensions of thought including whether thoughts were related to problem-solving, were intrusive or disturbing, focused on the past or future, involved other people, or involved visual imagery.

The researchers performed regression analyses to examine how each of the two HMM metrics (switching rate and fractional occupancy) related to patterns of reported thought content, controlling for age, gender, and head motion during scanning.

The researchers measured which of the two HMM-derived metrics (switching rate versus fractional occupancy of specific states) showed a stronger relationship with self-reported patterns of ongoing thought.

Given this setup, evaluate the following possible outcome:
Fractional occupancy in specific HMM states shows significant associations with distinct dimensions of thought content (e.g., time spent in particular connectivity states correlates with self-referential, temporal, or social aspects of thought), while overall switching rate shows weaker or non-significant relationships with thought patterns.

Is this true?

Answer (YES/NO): NO